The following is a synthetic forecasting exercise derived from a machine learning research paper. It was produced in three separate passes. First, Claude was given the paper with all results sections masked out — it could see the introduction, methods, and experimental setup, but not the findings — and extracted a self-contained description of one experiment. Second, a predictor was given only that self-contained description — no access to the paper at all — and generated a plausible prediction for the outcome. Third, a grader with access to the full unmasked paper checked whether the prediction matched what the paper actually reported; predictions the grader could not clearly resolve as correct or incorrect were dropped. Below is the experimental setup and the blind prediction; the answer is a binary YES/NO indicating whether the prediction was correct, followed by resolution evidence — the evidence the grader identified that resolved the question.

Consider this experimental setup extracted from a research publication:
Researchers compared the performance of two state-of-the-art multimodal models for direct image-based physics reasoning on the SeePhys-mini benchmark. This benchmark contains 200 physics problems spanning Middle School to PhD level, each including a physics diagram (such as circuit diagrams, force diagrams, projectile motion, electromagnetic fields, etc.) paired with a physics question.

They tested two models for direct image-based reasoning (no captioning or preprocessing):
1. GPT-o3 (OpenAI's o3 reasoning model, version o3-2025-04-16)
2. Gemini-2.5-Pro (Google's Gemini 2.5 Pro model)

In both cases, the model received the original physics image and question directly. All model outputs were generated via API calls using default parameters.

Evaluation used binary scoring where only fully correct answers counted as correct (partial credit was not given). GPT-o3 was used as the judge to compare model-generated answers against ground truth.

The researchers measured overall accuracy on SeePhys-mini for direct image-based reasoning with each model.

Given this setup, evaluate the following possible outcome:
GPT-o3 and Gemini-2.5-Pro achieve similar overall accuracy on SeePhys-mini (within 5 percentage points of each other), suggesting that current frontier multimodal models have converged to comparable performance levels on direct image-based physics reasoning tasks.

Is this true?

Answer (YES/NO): YES